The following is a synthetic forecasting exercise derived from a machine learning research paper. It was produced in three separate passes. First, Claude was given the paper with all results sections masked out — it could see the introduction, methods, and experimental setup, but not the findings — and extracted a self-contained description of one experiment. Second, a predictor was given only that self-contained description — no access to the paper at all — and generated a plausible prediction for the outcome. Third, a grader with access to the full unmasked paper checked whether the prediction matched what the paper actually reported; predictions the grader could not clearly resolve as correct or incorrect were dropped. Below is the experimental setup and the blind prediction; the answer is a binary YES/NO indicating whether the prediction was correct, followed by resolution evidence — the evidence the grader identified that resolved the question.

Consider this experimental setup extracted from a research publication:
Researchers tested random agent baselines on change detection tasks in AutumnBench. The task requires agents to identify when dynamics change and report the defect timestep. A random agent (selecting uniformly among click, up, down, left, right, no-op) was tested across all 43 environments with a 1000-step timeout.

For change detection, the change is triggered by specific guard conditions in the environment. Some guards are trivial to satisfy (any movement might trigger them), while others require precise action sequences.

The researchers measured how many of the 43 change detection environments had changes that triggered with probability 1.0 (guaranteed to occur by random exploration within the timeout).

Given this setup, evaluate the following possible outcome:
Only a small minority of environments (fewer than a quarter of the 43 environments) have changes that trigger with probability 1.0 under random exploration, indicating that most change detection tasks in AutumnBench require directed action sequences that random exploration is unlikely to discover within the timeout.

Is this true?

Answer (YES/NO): NO